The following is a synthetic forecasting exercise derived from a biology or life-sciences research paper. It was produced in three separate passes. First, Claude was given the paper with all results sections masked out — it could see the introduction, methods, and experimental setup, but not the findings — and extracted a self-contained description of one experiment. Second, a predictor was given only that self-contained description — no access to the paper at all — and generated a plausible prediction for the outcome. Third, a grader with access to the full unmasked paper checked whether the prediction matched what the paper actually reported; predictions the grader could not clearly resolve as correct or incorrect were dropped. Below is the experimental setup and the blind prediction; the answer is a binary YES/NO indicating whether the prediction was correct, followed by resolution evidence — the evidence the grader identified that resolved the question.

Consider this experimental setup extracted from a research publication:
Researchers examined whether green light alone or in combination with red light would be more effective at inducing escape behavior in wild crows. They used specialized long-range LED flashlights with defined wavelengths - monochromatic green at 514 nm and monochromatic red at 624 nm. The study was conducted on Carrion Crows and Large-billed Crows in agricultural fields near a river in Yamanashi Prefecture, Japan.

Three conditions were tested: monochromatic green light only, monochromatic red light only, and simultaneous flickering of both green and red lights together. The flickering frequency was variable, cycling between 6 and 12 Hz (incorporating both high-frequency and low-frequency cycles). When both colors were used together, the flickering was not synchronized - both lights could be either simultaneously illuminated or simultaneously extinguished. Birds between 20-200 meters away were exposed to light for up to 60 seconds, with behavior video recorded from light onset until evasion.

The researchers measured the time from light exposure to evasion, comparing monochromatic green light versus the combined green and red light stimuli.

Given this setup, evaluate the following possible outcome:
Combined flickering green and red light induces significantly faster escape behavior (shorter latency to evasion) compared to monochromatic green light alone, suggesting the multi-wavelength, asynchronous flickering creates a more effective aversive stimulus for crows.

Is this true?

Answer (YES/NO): YES